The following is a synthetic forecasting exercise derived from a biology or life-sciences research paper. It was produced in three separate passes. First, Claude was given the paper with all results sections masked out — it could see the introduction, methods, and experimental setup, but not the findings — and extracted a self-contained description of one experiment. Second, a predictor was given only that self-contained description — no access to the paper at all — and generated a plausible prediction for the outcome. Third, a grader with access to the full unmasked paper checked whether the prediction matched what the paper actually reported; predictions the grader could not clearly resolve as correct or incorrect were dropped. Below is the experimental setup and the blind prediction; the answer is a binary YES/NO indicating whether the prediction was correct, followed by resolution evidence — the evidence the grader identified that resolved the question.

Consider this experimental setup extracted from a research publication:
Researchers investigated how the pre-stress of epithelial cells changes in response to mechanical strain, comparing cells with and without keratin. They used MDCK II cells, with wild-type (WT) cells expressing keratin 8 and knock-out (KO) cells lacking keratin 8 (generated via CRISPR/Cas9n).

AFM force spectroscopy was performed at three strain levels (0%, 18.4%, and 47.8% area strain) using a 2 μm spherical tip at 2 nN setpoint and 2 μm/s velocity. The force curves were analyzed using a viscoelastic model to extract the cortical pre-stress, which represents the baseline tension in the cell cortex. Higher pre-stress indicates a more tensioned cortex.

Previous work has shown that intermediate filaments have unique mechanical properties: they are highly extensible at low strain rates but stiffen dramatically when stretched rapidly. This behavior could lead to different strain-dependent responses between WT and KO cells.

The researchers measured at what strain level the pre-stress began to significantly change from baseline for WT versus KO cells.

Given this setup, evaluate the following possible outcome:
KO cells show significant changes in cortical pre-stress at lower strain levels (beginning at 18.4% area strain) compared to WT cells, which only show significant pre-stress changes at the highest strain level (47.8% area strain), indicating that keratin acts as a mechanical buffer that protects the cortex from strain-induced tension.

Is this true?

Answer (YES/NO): YES